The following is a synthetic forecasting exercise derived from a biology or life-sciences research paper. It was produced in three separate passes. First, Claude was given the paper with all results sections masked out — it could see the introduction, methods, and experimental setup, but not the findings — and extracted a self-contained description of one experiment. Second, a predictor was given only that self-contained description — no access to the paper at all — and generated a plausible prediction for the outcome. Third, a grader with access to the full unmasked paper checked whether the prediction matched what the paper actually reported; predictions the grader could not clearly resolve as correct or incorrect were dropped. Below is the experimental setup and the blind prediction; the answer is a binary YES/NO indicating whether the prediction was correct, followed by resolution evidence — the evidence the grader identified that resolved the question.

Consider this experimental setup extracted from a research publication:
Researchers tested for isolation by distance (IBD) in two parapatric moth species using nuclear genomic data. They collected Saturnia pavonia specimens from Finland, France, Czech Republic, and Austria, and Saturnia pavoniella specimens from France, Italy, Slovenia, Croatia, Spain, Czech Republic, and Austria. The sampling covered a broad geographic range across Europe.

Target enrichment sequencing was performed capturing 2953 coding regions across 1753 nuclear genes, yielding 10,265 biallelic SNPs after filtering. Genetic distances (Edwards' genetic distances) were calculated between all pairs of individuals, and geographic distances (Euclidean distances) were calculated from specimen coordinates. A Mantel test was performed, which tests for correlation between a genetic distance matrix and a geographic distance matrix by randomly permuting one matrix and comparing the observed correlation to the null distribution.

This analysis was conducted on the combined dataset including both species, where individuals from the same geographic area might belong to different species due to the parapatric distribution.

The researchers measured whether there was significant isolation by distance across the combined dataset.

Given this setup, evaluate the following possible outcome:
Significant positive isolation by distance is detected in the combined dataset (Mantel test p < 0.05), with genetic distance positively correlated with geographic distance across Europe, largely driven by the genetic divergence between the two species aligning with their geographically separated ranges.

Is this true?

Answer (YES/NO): NO